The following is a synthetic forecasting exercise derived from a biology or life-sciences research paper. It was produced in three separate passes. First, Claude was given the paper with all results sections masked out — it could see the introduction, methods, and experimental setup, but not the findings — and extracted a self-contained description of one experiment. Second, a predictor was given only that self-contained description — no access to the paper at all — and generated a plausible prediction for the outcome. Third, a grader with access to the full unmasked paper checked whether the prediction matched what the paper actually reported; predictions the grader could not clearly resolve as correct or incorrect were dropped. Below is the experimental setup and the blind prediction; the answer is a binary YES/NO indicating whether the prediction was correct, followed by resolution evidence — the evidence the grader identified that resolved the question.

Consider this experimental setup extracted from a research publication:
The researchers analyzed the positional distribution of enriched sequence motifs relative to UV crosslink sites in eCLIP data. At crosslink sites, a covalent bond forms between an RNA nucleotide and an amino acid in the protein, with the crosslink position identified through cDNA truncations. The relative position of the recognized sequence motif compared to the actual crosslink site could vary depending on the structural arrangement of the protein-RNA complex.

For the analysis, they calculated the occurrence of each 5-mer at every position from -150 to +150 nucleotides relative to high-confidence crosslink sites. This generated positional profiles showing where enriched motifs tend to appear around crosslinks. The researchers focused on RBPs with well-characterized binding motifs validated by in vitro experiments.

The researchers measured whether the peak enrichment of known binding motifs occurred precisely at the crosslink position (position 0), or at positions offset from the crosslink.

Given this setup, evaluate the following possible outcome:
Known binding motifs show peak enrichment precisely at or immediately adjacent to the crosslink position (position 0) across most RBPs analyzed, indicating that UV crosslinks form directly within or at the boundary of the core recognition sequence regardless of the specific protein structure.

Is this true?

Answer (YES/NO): YES